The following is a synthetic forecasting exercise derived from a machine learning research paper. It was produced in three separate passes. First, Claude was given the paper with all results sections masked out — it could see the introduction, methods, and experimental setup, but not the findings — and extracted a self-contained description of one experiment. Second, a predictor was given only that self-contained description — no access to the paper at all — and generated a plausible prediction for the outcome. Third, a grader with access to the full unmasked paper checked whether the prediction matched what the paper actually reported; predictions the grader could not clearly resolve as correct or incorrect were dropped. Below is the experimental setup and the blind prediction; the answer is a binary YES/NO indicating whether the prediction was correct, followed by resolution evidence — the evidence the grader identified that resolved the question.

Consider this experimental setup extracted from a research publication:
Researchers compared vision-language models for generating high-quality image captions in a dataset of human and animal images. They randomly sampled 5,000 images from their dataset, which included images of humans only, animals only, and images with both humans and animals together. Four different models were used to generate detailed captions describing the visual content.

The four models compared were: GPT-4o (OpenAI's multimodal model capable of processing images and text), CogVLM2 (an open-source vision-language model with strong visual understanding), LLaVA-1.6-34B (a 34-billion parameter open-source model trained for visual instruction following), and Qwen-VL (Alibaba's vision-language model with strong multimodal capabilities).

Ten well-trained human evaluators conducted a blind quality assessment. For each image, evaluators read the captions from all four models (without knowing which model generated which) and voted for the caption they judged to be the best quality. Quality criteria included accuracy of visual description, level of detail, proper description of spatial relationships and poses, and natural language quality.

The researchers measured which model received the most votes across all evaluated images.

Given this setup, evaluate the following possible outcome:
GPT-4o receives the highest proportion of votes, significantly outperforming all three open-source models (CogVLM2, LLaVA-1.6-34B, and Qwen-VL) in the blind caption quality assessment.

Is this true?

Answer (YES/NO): NO